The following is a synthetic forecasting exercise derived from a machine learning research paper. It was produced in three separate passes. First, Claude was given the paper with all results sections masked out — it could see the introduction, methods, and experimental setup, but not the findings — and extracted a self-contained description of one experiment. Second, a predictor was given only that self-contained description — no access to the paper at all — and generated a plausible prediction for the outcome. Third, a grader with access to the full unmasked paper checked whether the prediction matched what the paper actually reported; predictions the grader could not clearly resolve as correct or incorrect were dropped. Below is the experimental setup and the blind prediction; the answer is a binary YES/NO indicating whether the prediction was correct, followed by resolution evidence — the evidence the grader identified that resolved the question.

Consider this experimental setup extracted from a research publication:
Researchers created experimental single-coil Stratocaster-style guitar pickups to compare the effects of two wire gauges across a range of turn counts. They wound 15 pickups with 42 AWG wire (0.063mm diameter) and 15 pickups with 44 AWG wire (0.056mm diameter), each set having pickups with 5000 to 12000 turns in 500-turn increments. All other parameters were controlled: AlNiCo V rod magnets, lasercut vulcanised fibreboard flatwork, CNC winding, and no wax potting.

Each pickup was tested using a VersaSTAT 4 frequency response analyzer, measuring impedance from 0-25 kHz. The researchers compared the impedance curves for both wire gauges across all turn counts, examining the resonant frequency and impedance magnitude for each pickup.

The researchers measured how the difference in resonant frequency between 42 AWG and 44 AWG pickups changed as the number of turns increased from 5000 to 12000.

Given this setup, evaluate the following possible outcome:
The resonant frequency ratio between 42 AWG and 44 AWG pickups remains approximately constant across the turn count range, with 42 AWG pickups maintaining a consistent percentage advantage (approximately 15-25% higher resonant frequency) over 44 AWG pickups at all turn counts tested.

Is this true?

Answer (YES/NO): NO